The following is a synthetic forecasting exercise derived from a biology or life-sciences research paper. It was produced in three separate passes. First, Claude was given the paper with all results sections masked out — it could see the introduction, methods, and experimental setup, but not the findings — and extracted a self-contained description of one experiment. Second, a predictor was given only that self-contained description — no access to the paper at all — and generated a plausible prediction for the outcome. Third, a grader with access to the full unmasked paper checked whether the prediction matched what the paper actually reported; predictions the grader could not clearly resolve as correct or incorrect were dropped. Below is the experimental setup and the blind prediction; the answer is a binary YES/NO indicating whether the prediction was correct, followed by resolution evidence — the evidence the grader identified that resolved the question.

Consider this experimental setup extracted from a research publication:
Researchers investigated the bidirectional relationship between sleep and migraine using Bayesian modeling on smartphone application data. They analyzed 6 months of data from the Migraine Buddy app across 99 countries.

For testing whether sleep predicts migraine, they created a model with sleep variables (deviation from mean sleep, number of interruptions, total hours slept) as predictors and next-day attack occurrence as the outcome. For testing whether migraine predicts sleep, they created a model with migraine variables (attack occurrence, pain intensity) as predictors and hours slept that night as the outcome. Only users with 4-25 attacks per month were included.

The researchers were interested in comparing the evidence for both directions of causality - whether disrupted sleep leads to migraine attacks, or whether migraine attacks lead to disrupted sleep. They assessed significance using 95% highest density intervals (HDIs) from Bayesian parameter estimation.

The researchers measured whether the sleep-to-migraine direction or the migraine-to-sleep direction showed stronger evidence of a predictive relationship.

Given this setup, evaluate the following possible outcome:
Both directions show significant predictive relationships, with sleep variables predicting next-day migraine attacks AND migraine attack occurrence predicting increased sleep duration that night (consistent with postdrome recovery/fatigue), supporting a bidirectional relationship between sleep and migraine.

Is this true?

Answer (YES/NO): NO